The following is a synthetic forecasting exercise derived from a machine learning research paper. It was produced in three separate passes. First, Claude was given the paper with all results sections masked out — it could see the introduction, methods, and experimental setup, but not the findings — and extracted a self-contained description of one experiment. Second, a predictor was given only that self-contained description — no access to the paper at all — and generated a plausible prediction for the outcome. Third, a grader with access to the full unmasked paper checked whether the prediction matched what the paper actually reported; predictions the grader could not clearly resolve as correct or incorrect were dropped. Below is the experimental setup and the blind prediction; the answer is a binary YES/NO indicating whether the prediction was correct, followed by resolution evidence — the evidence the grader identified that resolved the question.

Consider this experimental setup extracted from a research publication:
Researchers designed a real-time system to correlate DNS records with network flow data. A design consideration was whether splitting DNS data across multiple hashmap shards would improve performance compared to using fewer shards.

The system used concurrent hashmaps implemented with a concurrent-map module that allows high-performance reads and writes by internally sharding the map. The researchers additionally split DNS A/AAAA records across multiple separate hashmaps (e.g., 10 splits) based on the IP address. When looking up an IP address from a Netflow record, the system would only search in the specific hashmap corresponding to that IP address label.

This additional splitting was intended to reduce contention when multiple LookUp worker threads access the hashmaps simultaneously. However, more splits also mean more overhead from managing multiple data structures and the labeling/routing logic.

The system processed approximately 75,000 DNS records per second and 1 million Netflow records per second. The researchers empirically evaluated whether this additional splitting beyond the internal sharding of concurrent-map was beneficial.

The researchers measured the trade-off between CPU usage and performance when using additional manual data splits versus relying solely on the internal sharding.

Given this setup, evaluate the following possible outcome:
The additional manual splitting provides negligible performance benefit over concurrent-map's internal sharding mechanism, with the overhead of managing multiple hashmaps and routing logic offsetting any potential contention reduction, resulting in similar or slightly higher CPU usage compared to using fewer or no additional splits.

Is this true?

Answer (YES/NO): NO